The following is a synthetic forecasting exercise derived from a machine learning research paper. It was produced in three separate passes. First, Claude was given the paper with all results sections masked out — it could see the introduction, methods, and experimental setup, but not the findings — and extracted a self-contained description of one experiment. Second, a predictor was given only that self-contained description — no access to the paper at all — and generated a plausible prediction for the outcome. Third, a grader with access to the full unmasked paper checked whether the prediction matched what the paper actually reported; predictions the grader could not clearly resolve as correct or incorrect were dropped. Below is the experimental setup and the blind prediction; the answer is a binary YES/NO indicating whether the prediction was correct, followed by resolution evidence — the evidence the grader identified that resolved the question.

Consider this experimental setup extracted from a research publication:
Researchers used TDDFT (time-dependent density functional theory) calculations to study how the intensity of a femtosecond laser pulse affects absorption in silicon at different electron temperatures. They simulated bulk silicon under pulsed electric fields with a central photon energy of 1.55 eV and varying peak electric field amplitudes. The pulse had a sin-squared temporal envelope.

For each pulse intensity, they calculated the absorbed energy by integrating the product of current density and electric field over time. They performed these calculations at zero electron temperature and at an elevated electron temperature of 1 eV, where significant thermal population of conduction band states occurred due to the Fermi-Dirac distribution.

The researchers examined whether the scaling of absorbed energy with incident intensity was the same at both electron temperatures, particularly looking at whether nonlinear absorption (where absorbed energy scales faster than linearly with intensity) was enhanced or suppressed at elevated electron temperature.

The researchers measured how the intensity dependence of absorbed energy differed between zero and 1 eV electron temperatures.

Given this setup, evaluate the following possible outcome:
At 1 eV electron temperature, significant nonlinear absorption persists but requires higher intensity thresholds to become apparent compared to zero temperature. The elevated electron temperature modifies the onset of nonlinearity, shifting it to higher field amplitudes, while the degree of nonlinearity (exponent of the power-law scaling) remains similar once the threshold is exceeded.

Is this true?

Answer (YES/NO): NO